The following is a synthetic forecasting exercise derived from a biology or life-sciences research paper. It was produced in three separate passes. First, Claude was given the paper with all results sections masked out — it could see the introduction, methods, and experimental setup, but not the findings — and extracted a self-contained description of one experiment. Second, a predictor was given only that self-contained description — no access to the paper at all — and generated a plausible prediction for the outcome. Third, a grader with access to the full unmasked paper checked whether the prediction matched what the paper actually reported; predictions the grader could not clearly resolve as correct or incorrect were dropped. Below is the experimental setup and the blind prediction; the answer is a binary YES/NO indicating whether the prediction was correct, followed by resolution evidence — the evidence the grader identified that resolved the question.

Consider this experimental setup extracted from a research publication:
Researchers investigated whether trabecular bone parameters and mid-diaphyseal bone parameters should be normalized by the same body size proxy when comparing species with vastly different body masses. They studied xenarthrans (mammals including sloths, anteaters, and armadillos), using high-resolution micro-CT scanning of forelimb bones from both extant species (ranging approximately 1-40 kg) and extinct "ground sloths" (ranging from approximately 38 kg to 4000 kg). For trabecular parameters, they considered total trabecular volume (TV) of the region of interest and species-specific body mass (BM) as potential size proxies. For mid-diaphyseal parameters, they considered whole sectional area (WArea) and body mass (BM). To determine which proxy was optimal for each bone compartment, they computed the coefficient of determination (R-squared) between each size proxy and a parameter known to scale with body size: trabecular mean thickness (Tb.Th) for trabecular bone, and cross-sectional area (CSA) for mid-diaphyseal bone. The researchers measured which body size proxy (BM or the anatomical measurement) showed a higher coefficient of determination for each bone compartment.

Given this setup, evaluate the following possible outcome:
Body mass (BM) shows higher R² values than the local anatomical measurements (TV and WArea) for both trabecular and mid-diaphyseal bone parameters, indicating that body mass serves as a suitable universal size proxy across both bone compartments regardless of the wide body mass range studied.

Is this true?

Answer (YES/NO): NO